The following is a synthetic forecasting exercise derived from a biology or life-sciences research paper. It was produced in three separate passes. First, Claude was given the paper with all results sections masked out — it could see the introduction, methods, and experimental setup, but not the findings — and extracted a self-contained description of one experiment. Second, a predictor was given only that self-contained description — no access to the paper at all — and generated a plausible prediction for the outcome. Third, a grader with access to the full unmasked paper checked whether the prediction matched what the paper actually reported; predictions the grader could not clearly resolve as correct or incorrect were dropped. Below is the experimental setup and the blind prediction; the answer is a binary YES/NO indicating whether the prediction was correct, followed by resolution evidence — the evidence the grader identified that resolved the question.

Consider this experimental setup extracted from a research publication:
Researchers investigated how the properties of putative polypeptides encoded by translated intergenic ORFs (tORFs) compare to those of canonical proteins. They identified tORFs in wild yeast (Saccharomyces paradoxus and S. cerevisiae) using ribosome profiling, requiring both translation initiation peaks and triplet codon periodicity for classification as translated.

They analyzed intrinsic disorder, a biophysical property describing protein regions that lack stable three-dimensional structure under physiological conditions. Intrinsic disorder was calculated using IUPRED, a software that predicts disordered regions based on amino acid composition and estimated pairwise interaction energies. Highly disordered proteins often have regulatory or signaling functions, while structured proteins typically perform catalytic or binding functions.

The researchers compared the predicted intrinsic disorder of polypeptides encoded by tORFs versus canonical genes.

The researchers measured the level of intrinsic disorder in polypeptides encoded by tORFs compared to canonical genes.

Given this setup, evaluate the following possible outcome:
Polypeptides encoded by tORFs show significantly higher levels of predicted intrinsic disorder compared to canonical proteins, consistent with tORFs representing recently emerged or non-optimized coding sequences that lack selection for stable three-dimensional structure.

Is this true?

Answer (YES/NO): NO